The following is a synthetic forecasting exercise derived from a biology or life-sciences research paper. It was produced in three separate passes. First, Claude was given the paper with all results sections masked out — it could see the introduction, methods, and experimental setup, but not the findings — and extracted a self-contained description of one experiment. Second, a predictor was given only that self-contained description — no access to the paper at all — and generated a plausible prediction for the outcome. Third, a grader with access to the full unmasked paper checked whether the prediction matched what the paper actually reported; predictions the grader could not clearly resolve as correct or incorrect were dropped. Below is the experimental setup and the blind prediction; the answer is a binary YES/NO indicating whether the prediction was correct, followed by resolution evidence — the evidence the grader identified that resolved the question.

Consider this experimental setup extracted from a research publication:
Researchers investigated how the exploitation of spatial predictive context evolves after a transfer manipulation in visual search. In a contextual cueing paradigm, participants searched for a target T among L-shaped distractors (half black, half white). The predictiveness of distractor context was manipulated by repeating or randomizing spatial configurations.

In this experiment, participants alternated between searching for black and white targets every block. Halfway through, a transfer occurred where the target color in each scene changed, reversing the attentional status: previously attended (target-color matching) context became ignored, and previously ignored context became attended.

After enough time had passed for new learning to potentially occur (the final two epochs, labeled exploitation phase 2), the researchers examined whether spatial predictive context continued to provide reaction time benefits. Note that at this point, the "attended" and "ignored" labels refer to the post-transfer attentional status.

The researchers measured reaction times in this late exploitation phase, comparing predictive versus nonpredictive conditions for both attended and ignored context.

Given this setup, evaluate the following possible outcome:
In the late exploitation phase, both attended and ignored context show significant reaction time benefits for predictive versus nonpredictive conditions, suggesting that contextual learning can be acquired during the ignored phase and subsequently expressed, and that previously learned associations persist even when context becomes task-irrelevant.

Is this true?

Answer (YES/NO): NO